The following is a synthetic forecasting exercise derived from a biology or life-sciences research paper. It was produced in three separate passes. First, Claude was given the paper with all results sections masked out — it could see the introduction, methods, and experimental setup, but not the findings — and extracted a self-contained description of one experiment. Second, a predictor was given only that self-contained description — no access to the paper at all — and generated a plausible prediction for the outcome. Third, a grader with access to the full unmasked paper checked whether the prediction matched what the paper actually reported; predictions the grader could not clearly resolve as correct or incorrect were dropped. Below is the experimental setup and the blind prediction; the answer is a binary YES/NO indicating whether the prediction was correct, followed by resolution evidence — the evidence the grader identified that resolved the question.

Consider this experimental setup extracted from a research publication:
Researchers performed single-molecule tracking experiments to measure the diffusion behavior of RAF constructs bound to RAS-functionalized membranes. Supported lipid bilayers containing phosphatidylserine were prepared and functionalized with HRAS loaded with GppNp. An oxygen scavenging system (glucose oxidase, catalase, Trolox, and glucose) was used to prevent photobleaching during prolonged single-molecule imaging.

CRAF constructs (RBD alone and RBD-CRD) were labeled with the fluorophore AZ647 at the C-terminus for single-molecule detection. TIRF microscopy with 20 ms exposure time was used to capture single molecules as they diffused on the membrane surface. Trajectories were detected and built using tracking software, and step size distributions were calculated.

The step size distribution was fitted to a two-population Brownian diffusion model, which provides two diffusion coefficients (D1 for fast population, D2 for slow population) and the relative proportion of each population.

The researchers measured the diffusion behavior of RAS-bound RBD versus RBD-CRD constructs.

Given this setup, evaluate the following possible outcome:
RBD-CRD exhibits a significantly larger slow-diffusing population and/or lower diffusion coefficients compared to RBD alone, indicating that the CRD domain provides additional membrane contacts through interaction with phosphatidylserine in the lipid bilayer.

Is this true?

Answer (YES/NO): YES